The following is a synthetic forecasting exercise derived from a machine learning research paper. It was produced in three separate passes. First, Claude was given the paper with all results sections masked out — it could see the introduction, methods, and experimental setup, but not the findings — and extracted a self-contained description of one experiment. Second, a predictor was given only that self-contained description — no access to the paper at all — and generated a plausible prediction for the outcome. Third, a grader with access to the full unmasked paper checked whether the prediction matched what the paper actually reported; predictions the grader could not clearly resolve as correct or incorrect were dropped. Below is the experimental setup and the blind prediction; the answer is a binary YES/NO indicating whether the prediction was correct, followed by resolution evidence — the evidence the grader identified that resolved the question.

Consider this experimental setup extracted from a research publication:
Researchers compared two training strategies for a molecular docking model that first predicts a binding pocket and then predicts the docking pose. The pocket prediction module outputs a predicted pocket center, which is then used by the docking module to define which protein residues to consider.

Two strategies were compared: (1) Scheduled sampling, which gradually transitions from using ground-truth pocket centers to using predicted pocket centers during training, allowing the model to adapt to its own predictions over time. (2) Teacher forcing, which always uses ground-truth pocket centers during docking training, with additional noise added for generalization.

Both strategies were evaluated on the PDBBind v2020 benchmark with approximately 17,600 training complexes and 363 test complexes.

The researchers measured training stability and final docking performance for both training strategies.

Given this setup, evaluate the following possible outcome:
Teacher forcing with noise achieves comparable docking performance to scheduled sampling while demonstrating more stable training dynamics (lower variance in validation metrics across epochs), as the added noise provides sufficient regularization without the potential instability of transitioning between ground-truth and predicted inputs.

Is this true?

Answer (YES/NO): NO